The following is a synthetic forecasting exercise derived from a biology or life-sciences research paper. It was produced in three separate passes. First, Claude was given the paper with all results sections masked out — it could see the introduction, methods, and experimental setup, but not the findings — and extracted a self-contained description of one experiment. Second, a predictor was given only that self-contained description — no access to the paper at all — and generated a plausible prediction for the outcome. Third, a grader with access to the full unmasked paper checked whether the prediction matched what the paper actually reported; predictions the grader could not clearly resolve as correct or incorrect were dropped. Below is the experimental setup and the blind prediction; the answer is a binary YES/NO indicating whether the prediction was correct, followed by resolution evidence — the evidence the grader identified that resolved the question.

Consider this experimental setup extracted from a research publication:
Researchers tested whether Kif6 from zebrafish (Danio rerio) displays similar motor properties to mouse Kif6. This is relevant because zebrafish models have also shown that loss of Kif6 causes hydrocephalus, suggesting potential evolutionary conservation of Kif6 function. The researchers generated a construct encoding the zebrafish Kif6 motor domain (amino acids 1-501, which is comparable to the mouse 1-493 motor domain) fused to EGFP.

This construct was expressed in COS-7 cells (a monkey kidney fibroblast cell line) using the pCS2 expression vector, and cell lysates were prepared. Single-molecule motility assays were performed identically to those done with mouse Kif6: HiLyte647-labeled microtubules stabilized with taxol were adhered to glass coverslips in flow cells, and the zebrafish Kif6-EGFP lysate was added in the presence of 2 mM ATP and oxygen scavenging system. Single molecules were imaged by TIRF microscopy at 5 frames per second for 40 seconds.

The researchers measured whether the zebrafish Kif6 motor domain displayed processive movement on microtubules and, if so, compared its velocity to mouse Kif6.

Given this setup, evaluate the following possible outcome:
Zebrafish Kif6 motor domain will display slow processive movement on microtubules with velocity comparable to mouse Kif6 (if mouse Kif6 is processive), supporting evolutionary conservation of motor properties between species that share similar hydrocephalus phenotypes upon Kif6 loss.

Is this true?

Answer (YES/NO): NO